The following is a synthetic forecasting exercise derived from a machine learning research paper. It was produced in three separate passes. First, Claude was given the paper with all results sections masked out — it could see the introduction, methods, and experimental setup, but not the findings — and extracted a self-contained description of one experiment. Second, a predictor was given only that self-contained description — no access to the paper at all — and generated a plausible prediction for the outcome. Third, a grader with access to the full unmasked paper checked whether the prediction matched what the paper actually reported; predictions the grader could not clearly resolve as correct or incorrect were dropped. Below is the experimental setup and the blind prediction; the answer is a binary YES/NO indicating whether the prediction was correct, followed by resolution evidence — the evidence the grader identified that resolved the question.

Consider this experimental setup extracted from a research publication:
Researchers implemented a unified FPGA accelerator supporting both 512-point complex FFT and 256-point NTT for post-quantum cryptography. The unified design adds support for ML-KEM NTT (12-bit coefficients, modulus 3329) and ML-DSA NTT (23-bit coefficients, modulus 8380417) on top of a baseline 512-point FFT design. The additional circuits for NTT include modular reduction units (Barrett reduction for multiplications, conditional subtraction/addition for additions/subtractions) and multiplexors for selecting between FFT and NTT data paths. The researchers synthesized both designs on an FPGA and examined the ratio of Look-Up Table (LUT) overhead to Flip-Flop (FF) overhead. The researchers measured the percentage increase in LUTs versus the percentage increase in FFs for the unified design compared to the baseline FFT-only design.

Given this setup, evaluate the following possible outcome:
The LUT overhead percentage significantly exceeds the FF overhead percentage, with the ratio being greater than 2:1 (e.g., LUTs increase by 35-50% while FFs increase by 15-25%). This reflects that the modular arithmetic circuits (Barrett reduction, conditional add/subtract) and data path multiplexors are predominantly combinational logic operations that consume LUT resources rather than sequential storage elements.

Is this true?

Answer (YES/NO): YES